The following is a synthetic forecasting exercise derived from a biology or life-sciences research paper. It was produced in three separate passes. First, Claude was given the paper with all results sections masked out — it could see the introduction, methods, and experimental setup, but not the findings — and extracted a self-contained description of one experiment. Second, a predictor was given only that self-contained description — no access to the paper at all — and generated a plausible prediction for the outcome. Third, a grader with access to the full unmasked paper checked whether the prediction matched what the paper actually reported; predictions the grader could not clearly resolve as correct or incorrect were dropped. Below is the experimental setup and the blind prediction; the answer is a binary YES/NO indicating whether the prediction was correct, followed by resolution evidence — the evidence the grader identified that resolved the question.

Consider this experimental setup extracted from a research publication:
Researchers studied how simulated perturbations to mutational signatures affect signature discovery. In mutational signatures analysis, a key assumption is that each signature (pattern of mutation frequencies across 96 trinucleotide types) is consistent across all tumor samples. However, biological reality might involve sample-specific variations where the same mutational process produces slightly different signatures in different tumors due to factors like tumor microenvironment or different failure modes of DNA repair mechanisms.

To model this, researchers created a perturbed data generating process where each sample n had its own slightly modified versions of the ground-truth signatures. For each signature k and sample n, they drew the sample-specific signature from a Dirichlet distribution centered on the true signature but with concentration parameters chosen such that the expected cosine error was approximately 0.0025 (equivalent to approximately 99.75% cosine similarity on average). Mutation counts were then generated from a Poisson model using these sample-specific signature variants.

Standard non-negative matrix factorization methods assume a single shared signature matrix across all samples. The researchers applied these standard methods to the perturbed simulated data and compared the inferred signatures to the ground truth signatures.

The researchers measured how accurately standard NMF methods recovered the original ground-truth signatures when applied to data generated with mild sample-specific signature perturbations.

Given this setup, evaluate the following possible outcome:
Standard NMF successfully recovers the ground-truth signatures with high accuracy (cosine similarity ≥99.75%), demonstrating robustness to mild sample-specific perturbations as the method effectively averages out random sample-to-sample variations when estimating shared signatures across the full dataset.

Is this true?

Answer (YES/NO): NO